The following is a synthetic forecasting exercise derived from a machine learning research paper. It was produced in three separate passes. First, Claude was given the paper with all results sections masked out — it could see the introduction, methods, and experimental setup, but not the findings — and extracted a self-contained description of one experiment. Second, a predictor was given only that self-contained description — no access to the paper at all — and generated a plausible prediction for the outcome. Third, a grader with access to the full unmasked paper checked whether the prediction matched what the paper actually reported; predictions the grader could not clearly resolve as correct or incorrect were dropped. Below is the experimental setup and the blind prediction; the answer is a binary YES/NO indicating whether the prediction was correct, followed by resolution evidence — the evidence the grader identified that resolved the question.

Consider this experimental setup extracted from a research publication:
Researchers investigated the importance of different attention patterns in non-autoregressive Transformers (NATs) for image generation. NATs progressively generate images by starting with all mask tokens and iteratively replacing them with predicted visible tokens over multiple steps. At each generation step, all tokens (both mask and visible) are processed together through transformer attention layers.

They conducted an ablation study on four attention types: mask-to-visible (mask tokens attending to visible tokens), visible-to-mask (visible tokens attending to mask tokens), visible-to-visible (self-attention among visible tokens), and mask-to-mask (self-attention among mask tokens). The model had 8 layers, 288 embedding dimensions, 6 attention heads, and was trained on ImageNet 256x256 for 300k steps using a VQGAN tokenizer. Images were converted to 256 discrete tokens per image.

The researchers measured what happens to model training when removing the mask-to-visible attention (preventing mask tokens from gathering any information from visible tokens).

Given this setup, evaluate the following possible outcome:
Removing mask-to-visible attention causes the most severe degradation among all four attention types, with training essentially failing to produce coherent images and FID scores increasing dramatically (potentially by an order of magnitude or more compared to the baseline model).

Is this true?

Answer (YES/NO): YES